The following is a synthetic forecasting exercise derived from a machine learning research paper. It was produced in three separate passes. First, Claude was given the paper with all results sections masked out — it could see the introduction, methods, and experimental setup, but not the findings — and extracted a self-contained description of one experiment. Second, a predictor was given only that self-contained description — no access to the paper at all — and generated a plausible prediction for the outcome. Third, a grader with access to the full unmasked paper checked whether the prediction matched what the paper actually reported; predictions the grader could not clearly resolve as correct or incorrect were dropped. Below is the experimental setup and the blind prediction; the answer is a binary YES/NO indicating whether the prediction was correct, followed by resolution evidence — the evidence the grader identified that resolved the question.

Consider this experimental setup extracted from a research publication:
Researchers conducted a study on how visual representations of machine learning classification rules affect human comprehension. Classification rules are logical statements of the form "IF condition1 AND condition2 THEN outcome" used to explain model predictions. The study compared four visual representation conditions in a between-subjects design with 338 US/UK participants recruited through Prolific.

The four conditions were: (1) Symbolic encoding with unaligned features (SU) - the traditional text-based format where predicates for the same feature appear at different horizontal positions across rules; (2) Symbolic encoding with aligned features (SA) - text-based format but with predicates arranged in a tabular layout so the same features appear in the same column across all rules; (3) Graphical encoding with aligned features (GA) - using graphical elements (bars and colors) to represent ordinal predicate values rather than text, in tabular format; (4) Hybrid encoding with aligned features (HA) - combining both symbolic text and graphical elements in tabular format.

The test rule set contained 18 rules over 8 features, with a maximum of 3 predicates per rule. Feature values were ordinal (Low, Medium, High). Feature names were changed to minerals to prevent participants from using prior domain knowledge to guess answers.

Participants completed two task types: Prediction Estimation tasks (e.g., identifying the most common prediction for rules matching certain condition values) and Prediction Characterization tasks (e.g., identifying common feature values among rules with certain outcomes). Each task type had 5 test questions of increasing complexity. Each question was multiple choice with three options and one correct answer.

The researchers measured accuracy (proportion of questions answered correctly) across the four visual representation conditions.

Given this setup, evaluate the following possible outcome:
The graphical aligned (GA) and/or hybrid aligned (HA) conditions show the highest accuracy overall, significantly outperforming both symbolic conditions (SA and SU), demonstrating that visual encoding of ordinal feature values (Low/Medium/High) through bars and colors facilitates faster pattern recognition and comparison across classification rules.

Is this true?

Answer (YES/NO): NO